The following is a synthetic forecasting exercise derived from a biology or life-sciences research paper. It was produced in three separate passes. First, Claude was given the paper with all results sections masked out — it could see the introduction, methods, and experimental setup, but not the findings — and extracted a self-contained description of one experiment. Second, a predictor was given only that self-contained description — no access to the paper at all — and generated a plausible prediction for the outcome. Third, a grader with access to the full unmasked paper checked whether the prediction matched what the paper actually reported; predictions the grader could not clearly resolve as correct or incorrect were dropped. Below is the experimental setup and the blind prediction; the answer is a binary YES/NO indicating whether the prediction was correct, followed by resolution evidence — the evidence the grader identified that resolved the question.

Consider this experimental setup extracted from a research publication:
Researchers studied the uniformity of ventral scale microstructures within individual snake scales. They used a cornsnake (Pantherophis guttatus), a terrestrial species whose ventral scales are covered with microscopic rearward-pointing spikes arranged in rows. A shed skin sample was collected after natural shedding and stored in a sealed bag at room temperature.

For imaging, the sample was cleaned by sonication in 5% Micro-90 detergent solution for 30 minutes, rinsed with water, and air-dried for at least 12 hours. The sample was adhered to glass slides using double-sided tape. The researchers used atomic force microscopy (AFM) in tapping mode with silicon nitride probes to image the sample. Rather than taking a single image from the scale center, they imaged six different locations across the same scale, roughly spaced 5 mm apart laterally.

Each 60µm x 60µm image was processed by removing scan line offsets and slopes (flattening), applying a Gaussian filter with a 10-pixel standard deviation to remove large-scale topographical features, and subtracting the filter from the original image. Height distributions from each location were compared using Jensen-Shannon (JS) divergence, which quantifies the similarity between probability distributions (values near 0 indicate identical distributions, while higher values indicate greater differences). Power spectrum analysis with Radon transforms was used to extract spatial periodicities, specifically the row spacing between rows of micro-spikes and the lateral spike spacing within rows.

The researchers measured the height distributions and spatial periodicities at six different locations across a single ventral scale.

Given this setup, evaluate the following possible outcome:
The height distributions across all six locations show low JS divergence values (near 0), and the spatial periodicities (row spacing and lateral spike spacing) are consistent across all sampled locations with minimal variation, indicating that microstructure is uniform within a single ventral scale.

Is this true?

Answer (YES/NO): YES